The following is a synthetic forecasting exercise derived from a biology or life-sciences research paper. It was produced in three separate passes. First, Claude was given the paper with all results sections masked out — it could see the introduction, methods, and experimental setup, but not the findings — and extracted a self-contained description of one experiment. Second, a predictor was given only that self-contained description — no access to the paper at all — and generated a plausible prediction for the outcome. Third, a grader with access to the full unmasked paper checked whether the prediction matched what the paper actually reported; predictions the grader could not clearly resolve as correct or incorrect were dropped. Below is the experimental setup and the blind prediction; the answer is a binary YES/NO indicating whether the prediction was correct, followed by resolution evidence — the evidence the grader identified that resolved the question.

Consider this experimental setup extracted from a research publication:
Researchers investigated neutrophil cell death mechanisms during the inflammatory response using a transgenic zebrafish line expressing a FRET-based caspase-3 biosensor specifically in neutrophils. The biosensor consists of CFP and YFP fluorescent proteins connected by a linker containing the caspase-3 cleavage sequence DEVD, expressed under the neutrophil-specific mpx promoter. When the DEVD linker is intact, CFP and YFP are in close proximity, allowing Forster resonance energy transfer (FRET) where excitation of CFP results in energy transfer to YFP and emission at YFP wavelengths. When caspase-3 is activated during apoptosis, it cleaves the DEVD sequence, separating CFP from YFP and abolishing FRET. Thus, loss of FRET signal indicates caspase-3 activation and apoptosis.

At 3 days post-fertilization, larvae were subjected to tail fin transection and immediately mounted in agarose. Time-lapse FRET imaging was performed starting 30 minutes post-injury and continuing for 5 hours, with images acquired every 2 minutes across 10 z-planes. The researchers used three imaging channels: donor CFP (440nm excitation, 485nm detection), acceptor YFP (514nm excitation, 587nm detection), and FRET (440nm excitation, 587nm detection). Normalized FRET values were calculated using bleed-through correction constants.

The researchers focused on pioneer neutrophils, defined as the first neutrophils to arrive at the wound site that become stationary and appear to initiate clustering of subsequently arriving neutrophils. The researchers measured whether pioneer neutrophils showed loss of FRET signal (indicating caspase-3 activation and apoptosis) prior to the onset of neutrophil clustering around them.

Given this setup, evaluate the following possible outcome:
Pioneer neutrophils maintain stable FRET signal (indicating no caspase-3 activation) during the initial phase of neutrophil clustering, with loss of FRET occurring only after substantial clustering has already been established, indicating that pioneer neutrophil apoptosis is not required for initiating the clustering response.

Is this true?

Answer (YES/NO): NO